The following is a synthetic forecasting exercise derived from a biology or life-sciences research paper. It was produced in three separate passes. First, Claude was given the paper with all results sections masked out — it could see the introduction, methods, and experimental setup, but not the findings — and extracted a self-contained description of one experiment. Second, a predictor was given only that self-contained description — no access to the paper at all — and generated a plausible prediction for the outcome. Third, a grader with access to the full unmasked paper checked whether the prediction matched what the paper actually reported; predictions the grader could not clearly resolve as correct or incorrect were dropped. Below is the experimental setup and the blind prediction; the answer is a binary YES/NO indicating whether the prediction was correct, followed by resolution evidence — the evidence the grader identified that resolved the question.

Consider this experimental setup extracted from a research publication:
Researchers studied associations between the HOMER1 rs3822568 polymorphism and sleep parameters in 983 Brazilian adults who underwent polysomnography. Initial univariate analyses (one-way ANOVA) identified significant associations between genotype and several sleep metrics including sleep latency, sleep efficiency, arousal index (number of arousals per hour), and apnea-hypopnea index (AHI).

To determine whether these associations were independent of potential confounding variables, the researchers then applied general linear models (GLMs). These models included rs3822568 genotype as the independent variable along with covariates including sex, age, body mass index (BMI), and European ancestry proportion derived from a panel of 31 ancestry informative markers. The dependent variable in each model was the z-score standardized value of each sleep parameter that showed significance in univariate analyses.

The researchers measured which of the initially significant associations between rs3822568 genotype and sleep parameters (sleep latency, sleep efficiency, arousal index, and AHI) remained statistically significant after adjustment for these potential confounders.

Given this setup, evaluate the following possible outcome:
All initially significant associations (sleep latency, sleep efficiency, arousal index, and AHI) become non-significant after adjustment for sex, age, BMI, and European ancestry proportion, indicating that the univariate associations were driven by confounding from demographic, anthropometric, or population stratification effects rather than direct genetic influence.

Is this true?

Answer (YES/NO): NO